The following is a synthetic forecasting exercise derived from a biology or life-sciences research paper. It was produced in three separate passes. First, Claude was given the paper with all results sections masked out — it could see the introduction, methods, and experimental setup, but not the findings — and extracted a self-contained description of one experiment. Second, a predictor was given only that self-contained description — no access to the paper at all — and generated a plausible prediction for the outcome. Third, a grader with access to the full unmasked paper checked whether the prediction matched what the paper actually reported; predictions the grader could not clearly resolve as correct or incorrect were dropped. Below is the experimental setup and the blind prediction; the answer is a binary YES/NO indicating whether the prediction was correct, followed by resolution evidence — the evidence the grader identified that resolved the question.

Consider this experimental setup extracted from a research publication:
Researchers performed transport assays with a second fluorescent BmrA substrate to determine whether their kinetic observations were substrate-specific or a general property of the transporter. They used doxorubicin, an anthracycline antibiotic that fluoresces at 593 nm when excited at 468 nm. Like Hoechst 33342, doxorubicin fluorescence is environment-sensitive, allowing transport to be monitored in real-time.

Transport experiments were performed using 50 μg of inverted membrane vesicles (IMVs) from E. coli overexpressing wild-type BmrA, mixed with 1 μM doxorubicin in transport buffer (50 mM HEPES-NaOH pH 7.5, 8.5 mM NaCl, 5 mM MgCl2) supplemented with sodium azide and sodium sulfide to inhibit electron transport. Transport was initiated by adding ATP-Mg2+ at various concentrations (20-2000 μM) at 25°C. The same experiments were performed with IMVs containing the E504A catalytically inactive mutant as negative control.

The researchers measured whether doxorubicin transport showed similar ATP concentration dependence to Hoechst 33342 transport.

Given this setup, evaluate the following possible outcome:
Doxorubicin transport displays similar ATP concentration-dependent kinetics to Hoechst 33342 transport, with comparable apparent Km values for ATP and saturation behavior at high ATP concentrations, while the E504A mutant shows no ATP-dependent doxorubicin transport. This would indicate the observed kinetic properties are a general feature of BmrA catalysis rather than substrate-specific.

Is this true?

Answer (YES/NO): NO